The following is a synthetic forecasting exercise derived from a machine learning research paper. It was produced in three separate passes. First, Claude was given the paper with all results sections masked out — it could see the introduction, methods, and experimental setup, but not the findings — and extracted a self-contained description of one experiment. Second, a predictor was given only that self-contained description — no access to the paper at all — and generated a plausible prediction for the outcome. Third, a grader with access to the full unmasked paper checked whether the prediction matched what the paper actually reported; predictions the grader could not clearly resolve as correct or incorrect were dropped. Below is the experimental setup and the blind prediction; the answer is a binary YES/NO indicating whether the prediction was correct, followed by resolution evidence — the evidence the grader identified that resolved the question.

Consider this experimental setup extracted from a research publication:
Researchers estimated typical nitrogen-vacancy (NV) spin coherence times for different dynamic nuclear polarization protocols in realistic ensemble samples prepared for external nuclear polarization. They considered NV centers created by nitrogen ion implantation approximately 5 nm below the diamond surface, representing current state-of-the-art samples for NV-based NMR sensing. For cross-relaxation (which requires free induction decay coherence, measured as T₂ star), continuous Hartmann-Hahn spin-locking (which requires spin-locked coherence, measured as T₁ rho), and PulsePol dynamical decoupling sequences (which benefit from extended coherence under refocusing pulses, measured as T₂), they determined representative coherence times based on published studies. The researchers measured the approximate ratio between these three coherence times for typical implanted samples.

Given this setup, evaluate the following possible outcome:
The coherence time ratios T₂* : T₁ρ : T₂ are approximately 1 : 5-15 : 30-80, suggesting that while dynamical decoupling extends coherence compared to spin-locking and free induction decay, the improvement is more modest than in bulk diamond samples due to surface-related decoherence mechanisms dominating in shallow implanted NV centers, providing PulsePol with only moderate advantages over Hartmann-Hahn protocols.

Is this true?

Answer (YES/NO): NO